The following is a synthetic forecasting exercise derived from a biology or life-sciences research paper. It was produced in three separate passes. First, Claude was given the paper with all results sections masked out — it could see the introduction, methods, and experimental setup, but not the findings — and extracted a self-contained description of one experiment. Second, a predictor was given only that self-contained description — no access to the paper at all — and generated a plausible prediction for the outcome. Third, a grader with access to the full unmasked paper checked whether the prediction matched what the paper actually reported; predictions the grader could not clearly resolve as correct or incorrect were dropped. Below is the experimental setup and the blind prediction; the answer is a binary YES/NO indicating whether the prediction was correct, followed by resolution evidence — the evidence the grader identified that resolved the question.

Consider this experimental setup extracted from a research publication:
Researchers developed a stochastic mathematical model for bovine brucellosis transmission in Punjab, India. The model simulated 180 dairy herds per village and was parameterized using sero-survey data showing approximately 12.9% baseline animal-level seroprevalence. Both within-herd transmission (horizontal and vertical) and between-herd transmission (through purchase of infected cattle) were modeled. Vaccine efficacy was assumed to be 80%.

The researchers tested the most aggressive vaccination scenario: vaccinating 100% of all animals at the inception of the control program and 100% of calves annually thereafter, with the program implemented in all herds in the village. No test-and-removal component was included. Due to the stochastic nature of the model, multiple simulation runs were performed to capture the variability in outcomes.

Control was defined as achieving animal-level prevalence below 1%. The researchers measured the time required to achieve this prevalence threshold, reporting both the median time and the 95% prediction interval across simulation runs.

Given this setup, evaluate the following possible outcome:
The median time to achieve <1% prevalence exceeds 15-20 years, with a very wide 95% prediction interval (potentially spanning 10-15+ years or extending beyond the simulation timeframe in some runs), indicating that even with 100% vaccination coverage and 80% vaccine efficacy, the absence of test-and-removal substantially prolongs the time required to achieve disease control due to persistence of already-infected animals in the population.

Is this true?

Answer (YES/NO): NO